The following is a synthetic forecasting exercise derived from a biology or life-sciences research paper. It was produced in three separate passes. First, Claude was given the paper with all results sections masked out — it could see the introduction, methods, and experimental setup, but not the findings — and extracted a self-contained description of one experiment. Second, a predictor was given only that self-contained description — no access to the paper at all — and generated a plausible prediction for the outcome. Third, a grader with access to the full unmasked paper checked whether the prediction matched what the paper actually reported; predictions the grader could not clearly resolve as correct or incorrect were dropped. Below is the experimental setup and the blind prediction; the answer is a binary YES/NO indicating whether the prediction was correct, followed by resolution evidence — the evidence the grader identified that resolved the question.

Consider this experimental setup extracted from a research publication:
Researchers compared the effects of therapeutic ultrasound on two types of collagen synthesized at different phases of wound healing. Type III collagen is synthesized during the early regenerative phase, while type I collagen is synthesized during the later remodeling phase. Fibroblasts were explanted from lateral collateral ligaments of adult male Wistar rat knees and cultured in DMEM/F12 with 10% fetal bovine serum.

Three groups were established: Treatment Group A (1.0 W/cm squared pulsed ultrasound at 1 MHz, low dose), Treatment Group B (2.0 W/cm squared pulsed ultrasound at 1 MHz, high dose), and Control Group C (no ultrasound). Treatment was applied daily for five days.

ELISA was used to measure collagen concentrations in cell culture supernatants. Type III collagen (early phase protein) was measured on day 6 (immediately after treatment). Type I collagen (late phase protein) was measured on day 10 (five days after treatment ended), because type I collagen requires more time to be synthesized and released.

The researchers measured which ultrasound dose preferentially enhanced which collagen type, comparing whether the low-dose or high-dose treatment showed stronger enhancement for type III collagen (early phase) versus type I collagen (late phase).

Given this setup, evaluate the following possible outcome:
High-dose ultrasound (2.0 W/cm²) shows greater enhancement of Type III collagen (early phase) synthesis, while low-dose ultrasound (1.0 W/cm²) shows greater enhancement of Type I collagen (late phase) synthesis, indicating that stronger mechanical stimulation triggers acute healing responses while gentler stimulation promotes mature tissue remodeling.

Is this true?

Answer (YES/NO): NO